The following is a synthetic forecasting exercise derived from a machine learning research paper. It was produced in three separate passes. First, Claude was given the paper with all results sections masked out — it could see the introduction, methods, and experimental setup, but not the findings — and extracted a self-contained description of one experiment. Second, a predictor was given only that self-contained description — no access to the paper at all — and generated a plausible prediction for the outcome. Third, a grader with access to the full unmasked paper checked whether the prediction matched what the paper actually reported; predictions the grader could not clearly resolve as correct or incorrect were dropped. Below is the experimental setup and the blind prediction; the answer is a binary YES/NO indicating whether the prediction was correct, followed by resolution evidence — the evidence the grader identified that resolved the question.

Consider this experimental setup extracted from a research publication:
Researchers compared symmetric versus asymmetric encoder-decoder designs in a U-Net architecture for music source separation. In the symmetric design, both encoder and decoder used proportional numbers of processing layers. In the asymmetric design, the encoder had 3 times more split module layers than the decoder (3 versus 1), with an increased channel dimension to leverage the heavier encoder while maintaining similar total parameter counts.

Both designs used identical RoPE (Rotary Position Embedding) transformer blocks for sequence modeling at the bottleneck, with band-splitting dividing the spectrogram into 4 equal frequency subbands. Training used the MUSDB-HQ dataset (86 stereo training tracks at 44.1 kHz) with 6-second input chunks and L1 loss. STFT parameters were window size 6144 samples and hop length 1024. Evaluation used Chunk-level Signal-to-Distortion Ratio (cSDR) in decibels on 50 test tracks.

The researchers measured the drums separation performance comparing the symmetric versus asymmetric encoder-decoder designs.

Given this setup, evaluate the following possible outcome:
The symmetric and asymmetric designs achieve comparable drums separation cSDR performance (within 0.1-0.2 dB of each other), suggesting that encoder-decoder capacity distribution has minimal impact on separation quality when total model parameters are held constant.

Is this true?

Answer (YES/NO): NO